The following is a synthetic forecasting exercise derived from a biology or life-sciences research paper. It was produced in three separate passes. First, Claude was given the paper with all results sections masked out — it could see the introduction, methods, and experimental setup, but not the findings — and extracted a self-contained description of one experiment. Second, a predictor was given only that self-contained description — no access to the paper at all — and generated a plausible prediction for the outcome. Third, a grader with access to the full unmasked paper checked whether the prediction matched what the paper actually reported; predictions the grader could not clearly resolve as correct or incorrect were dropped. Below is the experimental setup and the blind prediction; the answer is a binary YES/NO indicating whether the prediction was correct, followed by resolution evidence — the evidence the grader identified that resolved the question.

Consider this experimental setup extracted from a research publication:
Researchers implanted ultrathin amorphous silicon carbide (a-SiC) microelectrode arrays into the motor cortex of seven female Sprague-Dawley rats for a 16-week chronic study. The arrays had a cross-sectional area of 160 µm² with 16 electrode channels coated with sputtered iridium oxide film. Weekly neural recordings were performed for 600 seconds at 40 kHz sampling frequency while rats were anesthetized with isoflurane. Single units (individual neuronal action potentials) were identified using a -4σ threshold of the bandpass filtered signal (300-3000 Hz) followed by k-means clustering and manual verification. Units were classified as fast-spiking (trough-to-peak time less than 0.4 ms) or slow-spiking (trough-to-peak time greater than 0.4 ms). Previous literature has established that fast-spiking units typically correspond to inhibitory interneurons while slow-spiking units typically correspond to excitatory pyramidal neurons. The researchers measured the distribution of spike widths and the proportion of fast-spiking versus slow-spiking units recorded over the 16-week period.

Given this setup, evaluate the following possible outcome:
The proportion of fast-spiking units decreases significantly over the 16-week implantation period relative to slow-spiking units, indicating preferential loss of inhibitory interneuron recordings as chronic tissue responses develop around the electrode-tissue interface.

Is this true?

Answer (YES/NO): NO